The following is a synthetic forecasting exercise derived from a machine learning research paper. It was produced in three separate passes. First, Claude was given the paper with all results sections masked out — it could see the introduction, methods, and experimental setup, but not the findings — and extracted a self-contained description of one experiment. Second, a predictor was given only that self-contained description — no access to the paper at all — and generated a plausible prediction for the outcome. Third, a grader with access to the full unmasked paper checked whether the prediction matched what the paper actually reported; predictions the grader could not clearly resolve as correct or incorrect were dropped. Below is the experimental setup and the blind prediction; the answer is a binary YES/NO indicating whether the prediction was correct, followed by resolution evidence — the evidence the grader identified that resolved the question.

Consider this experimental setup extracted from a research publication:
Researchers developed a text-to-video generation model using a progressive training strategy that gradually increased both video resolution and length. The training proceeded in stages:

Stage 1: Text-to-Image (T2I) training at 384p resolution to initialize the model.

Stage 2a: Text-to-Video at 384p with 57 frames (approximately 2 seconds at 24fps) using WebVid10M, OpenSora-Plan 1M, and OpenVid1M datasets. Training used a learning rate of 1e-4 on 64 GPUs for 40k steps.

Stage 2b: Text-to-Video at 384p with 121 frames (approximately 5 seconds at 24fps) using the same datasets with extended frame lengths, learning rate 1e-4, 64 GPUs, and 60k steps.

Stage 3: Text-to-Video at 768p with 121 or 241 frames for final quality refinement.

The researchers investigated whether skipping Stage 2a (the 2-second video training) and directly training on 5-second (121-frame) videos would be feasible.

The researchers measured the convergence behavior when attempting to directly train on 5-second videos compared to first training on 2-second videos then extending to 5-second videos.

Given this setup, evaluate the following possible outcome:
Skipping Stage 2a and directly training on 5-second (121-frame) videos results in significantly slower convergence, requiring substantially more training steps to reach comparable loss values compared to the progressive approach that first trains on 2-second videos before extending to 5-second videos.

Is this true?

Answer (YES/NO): YES